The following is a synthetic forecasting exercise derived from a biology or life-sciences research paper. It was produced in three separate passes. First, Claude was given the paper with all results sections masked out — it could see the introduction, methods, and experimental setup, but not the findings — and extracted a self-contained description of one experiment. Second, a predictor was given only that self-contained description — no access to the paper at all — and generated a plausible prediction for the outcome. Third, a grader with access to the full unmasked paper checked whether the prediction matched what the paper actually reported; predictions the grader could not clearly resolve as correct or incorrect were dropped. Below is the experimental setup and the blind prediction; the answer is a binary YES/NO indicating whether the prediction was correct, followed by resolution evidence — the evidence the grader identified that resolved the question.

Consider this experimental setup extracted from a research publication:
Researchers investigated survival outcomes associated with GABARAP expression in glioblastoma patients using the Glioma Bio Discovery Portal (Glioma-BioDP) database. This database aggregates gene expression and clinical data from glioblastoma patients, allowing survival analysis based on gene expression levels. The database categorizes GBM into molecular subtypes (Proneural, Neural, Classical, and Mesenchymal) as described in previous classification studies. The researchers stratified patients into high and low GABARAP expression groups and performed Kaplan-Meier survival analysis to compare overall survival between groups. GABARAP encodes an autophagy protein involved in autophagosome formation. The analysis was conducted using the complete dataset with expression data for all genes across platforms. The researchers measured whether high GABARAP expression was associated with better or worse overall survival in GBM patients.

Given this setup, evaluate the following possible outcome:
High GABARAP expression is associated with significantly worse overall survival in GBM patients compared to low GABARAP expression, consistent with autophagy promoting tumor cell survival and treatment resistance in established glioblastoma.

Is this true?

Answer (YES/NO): NO